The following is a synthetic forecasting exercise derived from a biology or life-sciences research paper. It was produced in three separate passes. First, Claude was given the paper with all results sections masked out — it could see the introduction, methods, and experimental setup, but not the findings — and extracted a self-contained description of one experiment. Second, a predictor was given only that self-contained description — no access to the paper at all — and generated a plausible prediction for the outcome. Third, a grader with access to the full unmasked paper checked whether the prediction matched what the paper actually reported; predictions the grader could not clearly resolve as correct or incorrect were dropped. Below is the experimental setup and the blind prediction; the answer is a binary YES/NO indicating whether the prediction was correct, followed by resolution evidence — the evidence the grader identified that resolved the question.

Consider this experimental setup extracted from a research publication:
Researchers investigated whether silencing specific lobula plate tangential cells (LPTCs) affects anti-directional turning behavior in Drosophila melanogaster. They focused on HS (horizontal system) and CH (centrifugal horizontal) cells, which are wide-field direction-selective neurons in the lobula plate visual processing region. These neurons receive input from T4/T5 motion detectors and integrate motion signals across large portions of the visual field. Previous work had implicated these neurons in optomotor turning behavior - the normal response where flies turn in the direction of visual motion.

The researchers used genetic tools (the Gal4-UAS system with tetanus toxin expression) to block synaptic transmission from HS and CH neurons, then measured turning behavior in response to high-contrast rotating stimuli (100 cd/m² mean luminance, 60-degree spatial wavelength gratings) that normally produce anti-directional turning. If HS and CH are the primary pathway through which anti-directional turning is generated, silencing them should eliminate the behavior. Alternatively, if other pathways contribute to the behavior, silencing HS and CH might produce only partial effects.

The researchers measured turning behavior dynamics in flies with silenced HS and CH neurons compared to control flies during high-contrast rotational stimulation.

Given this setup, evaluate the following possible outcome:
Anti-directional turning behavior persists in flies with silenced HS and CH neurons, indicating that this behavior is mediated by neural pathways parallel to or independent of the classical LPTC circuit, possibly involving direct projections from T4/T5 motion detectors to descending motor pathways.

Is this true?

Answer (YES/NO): YES